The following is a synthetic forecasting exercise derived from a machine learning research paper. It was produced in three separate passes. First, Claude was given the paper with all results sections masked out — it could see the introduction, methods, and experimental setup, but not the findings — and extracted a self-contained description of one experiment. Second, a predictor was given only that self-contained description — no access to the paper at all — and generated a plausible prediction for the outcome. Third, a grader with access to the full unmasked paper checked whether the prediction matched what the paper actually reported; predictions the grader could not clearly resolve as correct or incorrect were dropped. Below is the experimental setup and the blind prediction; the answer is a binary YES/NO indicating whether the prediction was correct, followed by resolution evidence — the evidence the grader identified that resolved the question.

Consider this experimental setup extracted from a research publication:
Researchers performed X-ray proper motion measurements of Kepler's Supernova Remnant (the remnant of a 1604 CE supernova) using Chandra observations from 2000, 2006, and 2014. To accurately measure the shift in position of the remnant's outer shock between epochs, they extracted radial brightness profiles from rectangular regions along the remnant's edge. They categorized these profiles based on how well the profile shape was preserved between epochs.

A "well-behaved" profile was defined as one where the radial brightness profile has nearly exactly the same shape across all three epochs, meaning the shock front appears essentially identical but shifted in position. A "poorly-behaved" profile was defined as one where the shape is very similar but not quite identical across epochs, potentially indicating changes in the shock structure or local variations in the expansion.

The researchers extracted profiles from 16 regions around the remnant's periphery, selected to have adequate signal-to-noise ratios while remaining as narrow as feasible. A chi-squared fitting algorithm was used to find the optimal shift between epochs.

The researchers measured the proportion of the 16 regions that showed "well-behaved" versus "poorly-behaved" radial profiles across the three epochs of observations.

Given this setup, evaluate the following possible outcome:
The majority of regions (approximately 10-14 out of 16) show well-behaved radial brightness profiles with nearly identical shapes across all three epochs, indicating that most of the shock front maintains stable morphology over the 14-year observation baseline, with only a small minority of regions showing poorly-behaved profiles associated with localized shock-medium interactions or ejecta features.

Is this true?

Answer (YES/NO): YES